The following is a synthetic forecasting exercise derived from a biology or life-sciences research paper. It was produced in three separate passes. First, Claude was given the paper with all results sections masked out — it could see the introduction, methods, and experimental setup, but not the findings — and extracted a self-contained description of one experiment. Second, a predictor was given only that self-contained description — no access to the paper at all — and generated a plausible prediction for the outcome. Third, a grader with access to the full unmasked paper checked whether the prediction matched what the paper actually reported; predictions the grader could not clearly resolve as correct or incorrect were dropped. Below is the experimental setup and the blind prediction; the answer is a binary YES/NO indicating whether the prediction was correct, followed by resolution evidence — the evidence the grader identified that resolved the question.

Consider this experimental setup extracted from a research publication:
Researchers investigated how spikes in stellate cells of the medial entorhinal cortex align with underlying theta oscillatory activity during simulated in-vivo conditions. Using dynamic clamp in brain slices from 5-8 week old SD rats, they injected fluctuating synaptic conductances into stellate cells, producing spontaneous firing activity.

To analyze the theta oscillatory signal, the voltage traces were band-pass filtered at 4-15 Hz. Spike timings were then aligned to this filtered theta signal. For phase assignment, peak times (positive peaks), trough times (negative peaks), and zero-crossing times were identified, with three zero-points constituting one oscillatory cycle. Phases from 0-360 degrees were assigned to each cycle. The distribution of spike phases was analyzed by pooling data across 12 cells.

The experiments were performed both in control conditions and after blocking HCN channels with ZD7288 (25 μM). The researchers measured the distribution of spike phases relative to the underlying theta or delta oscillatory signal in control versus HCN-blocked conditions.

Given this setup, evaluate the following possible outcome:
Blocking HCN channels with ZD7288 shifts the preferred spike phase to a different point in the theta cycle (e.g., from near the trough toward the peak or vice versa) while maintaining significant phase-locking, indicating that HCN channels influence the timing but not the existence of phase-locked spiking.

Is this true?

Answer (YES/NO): NO